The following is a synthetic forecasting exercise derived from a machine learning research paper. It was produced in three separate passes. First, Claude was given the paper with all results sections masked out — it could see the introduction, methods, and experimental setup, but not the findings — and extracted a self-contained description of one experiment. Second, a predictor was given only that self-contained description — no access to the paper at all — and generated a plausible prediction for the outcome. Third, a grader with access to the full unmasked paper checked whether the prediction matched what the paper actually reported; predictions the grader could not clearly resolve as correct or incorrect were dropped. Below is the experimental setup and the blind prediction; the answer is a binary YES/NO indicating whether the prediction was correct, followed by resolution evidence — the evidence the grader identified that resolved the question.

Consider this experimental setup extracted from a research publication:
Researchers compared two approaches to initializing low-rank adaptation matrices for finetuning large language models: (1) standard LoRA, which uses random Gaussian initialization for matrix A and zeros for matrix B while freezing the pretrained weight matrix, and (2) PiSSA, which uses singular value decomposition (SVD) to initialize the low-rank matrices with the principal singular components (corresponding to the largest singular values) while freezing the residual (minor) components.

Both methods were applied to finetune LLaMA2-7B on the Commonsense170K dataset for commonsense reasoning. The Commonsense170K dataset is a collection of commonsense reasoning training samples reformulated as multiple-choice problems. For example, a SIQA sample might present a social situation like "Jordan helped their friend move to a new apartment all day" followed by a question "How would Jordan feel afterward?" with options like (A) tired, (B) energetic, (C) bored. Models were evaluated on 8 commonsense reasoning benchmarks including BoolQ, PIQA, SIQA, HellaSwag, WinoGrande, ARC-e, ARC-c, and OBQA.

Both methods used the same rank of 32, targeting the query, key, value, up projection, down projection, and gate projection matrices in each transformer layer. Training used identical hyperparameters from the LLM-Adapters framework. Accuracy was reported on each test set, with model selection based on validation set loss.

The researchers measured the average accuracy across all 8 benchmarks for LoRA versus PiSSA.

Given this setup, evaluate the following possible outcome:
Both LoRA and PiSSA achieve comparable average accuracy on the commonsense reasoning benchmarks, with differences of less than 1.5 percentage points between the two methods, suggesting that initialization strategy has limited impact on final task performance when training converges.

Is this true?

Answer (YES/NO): NO